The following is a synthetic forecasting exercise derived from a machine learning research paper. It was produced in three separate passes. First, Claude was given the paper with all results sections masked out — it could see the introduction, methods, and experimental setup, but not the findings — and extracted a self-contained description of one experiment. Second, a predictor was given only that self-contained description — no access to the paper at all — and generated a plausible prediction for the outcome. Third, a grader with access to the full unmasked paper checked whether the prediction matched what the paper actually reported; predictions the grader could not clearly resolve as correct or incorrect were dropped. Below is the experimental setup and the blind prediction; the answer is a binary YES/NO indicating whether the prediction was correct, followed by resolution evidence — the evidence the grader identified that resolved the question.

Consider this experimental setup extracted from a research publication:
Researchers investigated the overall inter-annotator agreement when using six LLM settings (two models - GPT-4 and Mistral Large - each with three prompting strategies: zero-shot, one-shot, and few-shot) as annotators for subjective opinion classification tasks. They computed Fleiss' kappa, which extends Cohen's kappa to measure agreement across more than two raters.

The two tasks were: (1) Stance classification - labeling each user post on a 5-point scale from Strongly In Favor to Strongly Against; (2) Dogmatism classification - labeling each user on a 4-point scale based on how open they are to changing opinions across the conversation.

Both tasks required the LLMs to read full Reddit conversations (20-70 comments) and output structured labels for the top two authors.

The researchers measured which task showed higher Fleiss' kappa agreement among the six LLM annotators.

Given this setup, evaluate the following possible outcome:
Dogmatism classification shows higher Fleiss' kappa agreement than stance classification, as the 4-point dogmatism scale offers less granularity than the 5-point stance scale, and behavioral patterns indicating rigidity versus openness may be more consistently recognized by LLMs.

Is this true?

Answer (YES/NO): NO